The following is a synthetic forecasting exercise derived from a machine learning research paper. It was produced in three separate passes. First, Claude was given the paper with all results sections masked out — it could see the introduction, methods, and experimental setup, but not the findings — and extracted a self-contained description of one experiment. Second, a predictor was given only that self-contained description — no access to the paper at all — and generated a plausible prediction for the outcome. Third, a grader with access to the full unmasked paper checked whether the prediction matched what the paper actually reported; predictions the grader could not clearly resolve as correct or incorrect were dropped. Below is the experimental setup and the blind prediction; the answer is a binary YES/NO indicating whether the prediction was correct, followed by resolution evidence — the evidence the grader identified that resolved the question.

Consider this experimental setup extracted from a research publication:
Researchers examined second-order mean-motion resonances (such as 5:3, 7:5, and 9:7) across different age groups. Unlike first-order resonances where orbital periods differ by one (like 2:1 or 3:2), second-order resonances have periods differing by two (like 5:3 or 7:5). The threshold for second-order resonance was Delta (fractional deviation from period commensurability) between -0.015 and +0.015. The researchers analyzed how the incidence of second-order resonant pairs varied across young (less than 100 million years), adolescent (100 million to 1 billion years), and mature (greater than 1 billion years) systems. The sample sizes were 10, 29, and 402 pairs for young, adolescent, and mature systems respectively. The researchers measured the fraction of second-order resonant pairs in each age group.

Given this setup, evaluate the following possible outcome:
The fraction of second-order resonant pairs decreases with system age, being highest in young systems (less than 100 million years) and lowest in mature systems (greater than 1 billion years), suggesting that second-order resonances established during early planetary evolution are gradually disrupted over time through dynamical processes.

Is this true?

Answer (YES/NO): NO